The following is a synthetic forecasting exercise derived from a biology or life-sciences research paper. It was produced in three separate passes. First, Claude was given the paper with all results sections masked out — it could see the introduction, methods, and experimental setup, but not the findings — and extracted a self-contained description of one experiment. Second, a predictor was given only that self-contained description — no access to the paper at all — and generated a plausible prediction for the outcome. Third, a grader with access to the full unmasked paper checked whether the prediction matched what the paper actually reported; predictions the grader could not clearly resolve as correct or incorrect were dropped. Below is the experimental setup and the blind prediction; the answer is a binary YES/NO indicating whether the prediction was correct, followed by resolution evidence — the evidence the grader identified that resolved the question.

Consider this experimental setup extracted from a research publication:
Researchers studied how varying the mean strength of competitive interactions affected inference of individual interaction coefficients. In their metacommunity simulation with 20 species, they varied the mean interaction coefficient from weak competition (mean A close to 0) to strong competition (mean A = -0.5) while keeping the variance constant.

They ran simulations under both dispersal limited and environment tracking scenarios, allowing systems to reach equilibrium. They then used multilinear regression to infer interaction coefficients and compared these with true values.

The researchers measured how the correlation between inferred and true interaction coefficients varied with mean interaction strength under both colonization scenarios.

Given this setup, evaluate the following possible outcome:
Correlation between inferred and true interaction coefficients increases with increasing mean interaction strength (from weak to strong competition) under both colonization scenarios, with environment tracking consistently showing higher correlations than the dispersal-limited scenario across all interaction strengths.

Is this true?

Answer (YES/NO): NO